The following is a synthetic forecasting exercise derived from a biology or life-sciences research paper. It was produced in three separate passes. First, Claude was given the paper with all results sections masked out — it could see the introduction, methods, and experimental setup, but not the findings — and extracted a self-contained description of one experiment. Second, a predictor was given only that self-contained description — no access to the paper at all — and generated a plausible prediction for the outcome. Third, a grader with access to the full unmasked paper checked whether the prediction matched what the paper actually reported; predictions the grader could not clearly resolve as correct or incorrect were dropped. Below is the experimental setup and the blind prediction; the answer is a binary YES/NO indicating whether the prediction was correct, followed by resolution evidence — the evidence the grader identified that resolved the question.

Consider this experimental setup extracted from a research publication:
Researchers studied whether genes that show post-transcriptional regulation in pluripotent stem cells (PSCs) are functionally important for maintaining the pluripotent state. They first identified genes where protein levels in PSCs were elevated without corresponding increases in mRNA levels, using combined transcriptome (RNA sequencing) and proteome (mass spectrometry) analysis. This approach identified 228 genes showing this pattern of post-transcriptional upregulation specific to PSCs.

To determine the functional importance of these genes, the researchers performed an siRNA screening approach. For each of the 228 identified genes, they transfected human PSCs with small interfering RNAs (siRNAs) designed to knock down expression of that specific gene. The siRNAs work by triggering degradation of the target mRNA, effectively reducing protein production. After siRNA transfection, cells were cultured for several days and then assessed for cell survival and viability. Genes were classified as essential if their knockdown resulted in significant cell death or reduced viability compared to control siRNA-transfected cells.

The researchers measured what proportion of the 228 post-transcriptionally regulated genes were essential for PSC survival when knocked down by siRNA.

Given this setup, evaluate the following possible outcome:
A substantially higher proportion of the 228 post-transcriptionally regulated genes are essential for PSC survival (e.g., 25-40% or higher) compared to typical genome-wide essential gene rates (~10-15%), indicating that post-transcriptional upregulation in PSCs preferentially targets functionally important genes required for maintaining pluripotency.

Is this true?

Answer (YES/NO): YES